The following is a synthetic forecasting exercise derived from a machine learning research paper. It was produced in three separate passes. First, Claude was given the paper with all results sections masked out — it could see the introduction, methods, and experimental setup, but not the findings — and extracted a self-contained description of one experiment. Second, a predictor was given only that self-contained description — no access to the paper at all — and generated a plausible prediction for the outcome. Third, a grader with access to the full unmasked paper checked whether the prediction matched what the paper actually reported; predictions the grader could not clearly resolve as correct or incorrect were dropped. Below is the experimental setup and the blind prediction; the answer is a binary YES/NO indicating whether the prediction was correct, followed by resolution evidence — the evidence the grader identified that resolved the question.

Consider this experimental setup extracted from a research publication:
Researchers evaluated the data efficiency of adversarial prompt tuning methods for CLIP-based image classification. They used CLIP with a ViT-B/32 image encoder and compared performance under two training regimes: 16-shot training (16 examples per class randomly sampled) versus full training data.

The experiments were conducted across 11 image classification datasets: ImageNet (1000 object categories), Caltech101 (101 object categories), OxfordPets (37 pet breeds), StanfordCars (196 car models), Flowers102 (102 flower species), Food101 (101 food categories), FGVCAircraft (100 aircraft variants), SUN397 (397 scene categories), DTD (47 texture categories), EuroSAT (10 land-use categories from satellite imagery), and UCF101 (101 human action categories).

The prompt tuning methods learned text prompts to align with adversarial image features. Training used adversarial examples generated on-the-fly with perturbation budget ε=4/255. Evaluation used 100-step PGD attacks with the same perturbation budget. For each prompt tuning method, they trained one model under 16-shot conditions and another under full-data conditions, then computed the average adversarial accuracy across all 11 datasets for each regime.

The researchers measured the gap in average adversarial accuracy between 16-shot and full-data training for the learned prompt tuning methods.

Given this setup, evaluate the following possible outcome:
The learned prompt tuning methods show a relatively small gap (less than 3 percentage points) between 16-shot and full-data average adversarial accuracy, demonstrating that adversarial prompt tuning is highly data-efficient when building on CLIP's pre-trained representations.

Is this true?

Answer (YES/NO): NO